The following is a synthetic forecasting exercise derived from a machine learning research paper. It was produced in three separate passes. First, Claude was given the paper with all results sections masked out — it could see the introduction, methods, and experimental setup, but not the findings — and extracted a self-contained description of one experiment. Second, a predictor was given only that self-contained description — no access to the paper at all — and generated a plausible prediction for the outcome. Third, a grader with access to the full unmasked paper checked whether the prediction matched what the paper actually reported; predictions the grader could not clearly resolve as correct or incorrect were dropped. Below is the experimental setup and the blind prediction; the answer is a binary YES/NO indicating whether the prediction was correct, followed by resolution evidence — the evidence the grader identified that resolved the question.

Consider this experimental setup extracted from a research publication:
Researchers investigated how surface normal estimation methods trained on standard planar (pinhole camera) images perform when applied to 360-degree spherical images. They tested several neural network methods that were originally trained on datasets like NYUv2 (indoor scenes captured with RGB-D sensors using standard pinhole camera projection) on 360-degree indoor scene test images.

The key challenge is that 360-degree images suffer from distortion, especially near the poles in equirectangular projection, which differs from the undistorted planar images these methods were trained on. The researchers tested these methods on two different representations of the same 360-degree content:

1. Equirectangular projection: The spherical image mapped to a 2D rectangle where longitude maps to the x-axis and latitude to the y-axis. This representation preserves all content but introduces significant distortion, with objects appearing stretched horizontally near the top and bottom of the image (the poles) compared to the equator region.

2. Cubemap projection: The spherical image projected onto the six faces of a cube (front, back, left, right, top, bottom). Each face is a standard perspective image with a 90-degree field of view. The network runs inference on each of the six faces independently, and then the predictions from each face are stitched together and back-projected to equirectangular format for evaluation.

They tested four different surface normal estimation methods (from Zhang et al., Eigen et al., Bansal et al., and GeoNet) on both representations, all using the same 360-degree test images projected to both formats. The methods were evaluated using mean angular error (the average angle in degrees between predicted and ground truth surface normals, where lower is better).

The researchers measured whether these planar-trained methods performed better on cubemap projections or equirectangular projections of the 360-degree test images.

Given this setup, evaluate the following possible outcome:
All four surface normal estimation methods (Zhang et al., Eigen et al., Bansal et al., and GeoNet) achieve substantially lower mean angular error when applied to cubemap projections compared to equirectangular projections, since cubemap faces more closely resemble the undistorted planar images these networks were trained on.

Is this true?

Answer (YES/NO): YES